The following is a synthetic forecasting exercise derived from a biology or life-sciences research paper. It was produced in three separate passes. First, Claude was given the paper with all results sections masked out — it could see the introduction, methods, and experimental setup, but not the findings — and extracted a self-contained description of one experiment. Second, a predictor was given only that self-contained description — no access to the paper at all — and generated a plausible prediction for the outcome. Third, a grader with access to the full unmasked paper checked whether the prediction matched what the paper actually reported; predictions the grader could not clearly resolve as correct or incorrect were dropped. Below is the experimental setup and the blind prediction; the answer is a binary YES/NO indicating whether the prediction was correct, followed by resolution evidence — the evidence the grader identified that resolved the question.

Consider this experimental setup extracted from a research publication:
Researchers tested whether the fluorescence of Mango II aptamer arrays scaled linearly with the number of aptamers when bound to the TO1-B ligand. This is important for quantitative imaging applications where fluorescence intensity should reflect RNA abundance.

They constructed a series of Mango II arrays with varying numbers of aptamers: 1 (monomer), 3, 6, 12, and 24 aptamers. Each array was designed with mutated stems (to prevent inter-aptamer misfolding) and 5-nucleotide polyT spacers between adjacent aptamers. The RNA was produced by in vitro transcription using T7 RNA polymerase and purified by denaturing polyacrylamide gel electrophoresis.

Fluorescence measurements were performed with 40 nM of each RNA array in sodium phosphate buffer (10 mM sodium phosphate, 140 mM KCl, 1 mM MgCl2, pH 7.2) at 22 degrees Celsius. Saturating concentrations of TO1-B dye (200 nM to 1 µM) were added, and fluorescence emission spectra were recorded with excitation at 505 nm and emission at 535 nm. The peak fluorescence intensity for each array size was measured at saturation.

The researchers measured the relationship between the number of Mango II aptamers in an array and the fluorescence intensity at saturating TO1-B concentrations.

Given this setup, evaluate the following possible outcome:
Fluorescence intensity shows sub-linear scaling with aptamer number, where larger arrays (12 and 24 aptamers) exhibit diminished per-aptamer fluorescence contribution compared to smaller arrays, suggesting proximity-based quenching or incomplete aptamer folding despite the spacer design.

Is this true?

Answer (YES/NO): NO